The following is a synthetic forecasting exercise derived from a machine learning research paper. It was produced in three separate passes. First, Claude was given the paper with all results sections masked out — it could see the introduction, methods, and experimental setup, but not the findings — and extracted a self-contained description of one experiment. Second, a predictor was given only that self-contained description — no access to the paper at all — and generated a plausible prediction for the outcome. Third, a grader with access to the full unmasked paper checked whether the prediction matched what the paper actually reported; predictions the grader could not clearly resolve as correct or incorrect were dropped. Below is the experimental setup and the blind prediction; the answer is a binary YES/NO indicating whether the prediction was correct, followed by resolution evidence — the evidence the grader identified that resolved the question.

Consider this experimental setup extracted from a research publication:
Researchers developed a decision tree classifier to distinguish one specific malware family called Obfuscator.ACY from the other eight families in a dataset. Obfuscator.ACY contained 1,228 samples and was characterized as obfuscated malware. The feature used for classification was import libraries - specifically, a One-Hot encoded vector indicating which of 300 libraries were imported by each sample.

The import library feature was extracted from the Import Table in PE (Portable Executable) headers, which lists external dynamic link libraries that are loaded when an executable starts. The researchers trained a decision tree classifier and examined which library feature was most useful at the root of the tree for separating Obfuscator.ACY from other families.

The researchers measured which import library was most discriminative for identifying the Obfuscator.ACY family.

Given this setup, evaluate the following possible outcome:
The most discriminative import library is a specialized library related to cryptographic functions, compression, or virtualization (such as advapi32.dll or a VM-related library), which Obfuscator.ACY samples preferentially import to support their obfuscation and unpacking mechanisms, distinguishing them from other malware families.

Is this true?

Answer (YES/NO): YES